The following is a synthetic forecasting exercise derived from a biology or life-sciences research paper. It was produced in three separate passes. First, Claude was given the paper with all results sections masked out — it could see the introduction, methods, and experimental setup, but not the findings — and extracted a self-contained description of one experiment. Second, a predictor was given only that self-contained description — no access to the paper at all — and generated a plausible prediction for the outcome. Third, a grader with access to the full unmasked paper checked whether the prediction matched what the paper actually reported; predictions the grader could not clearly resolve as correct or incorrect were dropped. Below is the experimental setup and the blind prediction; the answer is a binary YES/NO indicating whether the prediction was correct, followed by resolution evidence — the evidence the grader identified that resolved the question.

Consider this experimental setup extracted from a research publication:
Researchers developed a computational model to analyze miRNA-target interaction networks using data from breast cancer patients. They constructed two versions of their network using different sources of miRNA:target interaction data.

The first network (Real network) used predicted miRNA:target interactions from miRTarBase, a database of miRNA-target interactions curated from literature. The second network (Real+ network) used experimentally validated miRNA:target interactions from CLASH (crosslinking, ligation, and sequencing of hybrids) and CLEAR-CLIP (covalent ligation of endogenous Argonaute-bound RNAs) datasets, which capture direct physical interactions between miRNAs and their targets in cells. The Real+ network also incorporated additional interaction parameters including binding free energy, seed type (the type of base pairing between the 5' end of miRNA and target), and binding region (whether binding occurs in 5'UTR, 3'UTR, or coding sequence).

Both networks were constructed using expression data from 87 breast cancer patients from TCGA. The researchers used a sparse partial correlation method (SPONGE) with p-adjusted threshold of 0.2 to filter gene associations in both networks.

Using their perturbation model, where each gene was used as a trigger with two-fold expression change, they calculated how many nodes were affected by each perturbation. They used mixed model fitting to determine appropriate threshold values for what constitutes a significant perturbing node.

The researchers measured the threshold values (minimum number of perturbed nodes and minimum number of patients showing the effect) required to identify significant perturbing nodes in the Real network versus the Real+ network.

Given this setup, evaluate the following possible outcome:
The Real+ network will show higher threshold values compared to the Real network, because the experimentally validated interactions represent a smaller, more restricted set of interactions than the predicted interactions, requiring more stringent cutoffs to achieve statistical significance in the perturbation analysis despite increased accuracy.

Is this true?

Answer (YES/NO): YES